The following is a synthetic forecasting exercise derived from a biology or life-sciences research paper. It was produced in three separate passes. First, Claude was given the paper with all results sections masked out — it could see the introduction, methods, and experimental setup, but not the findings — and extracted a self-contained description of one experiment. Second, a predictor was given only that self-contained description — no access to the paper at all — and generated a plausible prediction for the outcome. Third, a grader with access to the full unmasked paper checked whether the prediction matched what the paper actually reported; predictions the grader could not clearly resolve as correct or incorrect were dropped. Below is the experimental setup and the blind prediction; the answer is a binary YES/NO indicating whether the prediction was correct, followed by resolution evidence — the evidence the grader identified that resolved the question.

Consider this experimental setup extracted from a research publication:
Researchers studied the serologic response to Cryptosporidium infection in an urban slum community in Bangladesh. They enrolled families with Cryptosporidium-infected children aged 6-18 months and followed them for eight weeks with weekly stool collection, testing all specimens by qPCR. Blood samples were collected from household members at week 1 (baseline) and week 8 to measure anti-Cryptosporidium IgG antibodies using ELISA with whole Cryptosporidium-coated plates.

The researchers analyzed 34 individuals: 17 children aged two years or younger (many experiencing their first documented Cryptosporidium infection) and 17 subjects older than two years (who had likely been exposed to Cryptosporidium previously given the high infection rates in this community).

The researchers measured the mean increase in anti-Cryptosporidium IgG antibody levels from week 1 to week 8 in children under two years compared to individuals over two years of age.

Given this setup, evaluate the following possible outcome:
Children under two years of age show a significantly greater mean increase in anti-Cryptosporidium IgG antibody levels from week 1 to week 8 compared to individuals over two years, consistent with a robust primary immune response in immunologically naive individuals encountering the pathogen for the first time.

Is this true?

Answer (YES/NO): YES